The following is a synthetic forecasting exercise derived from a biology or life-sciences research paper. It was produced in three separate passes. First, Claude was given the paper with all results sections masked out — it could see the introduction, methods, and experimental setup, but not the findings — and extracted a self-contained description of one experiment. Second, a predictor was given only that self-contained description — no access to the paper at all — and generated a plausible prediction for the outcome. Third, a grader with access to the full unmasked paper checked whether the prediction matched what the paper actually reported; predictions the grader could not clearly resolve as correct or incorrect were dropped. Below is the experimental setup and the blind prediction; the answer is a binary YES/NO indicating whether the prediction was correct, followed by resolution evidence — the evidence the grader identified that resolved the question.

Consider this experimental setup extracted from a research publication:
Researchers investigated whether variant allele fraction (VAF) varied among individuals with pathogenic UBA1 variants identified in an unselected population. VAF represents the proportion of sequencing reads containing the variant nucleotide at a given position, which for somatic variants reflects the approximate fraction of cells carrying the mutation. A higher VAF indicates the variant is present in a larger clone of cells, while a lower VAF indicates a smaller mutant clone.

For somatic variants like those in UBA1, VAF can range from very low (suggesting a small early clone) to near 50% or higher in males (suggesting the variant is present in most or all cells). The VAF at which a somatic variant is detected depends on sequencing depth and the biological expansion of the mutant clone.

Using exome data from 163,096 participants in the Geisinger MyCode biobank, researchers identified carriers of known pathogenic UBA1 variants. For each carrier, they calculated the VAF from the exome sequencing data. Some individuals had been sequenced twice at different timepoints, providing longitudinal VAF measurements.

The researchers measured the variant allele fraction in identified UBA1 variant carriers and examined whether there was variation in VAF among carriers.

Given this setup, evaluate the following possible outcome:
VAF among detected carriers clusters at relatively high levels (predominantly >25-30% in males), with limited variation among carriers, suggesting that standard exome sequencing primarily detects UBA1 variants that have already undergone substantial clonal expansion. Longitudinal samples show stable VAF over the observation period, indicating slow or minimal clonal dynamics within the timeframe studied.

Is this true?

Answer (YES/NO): NO